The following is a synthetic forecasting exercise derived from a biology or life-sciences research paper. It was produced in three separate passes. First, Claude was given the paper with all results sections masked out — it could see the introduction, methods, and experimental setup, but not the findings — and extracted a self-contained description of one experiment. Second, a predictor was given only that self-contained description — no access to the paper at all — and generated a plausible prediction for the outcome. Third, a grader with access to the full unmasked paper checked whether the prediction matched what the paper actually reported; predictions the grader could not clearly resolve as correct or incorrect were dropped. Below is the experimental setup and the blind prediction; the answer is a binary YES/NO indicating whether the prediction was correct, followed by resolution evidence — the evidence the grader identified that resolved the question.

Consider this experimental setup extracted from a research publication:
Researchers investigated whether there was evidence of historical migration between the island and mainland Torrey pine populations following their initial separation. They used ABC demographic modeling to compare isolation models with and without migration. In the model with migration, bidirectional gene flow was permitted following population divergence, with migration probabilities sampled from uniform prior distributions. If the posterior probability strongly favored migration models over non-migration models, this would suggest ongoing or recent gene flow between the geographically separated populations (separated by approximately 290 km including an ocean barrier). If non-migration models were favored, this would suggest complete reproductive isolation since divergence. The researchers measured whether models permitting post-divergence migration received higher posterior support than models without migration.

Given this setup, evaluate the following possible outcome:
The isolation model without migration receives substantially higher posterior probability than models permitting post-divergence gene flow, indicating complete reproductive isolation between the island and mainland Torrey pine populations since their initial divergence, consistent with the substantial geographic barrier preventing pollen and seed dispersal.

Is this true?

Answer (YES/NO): NO